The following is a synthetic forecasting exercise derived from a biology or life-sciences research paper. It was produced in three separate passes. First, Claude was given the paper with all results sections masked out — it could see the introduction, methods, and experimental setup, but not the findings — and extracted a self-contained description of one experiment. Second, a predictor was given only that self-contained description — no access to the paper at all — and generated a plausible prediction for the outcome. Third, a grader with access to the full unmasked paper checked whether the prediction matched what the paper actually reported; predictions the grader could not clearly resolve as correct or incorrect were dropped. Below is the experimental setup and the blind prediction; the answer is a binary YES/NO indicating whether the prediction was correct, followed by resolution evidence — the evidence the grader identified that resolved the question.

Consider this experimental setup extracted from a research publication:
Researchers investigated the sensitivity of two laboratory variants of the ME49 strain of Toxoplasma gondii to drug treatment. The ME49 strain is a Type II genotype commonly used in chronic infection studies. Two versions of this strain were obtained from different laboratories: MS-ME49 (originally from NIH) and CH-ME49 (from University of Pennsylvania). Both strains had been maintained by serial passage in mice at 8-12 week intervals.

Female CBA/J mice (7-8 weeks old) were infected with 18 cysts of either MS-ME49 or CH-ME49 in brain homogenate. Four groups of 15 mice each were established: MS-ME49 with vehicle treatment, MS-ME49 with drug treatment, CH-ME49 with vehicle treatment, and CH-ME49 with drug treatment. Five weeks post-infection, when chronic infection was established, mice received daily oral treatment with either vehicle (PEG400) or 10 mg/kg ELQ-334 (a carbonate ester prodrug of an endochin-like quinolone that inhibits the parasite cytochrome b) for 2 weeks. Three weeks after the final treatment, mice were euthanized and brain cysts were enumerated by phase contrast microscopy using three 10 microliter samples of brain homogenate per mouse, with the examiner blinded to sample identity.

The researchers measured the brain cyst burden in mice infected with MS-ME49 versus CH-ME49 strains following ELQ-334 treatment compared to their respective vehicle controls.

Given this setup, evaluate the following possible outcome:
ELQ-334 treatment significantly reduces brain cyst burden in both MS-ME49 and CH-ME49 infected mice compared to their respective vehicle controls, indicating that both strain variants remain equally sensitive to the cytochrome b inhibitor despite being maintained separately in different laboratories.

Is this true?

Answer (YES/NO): YES